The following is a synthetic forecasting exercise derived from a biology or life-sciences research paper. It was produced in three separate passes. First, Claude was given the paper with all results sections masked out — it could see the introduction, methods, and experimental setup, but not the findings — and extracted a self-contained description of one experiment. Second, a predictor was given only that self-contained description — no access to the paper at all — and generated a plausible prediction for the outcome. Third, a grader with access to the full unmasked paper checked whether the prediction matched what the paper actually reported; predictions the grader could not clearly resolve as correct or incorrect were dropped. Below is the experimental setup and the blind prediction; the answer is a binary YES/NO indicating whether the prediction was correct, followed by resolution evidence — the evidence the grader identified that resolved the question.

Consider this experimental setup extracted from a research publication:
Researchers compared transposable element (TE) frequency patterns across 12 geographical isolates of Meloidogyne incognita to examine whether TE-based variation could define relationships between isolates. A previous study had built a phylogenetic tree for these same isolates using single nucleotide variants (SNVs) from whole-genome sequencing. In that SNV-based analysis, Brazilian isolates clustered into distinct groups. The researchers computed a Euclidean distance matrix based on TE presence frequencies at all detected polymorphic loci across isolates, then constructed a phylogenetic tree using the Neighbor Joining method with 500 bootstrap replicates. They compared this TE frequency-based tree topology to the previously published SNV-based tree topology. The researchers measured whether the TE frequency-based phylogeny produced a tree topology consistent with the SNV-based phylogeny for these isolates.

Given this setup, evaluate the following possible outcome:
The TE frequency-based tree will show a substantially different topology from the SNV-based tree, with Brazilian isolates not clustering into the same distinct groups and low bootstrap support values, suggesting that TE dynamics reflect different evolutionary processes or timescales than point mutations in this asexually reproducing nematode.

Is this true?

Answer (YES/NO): NO